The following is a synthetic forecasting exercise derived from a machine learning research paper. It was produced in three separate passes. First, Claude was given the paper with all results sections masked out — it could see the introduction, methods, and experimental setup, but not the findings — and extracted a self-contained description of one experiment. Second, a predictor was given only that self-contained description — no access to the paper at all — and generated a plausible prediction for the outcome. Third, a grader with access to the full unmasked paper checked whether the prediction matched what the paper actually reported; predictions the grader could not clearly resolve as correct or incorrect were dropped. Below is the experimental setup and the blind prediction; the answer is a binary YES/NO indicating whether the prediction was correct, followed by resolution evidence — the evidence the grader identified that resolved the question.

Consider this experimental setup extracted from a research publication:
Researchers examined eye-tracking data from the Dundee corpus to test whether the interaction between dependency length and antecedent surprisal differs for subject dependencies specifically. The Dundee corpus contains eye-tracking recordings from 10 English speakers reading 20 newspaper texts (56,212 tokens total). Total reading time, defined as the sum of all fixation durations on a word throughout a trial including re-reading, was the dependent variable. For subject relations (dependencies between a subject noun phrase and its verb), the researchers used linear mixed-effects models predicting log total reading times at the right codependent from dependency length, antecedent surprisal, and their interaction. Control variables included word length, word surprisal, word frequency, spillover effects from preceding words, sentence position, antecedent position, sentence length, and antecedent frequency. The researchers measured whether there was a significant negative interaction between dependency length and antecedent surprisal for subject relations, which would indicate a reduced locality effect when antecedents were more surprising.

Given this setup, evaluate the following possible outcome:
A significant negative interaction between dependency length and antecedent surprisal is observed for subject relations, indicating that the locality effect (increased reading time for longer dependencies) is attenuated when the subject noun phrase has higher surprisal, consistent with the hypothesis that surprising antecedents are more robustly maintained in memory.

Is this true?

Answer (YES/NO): YES